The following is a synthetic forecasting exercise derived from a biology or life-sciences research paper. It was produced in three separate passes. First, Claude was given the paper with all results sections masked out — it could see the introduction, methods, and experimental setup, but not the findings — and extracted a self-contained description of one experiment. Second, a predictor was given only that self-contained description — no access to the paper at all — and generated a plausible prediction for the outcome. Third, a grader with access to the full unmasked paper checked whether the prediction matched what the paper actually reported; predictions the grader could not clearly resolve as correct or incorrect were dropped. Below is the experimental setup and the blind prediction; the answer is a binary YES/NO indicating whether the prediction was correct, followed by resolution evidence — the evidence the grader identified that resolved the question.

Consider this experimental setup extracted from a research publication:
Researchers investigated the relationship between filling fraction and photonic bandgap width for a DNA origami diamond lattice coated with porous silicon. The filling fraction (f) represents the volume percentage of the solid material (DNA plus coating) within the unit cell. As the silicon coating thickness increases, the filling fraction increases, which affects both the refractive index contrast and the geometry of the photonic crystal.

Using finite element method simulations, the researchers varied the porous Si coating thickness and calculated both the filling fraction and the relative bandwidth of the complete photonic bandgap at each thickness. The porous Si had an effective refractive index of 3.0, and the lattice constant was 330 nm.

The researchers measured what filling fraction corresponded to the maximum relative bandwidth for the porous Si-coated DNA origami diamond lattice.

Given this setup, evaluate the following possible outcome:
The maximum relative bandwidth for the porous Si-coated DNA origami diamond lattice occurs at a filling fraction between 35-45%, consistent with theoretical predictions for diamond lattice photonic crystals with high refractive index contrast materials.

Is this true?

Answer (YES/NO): NO